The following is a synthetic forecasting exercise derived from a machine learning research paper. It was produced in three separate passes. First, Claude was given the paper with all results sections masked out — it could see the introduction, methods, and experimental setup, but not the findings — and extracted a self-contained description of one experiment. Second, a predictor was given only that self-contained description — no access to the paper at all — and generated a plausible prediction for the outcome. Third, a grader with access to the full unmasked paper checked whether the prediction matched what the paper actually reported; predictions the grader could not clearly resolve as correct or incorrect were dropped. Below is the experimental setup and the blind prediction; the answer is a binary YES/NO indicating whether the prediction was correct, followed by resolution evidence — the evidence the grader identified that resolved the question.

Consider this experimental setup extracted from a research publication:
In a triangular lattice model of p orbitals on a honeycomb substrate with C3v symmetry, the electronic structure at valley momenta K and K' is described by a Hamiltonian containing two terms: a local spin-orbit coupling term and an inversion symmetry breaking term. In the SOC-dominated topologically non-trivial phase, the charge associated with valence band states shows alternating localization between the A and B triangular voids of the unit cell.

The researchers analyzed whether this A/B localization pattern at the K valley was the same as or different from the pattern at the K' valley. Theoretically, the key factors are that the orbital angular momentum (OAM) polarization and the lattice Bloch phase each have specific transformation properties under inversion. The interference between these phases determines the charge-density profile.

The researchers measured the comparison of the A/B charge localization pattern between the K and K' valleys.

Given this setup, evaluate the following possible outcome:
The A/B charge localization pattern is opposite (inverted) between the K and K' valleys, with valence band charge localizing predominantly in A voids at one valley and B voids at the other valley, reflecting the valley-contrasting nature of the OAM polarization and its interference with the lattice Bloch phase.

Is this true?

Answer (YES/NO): NO